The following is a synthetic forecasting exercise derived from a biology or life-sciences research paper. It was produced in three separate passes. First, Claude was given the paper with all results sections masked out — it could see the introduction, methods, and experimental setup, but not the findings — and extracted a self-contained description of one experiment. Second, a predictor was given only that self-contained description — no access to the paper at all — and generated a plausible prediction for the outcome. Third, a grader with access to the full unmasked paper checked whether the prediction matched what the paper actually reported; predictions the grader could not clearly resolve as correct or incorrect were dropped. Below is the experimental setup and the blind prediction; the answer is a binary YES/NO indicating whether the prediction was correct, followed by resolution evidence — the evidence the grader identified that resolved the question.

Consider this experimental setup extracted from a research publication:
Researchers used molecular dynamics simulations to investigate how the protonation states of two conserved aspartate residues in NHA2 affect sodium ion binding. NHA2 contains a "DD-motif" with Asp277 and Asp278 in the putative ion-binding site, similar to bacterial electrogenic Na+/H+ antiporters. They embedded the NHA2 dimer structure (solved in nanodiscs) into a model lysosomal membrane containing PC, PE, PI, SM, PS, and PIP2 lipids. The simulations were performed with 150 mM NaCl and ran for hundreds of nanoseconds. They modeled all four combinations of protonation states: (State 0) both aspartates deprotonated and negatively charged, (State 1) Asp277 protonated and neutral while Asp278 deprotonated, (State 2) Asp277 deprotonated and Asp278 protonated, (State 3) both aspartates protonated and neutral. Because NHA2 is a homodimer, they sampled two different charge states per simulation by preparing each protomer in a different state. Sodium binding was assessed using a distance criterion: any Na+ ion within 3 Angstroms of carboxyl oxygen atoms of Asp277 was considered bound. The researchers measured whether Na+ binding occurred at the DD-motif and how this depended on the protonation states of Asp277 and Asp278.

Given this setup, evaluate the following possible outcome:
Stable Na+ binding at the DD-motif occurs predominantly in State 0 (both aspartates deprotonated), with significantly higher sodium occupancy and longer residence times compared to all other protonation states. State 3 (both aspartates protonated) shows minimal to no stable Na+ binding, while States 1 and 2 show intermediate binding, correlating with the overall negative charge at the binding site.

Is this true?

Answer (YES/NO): NO